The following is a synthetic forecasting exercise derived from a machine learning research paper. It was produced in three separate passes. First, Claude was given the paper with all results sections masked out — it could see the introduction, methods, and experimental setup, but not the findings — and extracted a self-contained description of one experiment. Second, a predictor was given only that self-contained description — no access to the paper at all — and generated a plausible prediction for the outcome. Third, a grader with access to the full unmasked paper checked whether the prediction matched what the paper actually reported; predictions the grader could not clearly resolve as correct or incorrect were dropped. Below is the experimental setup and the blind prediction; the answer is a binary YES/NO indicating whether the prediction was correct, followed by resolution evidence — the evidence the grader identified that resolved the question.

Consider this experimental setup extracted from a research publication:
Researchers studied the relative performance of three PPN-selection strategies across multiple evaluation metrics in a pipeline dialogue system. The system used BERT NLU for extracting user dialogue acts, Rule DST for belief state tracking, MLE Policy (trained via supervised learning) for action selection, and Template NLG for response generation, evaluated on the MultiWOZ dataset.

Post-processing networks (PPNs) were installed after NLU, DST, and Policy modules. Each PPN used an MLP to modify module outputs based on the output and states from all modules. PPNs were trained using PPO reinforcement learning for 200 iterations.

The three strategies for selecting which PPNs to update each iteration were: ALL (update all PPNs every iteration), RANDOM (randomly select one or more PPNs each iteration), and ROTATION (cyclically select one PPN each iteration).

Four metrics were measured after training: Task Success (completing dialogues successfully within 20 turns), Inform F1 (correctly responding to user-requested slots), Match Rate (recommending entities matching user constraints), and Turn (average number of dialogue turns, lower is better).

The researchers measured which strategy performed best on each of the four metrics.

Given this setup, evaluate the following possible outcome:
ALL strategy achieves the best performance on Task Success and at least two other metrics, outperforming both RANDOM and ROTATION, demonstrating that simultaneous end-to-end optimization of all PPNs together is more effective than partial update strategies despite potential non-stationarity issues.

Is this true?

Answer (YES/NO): NO